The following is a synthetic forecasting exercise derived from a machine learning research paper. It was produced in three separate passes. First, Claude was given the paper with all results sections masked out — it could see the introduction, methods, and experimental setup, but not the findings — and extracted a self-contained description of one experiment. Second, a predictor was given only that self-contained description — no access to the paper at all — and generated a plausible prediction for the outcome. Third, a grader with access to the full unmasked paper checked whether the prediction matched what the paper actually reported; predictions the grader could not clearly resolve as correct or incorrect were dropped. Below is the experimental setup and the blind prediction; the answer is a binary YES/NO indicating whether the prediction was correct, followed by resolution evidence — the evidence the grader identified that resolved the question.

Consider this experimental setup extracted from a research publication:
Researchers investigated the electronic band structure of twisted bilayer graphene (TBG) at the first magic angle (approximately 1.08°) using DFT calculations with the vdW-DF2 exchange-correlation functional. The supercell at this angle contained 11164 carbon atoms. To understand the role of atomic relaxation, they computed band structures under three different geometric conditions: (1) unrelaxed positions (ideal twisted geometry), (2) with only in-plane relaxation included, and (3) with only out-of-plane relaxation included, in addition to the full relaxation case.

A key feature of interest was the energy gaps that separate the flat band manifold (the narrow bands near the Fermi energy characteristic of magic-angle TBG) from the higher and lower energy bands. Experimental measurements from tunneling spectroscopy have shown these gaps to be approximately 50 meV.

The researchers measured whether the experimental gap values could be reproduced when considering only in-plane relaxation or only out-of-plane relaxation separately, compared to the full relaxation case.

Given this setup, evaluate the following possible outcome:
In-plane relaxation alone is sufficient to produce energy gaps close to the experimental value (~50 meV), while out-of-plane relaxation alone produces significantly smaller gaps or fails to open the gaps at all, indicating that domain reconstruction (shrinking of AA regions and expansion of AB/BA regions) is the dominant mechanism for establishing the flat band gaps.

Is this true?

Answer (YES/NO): NO